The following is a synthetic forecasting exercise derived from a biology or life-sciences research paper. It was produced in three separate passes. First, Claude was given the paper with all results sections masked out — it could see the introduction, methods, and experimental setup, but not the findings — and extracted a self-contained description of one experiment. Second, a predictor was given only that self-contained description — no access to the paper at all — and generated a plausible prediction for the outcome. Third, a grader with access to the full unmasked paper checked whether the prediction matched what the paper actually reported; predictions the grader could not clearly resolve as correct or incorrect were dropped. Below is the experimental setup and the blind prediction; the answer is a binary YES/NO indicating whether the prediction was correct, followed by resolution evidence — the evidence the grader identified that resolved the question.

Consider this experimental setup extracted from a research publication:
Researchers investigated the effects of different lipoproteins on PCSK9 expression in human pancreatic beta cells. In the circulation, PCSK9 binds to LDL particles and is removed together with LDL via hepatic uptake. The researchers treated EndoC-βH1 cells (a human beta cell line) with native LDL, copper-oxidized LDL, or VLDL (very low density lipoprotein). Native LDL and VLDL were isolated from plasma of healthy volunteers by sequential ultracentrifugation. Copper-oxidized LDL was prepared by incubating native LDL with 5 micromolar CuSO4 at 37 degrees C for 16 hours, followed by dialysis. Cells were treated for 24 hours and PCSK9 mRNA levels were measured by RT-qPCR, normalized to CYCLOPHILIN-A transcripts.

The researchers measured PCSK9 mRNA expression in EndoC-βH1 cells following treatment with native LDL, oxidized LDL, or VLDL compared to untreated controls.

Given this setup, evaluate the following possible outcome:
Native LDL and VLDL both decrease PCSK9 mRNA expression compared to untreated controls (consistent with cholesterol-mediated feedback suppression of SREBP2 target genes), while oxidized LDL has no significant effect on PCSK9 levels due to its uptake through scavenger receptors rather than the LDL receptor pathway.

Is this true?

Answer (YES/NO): YES